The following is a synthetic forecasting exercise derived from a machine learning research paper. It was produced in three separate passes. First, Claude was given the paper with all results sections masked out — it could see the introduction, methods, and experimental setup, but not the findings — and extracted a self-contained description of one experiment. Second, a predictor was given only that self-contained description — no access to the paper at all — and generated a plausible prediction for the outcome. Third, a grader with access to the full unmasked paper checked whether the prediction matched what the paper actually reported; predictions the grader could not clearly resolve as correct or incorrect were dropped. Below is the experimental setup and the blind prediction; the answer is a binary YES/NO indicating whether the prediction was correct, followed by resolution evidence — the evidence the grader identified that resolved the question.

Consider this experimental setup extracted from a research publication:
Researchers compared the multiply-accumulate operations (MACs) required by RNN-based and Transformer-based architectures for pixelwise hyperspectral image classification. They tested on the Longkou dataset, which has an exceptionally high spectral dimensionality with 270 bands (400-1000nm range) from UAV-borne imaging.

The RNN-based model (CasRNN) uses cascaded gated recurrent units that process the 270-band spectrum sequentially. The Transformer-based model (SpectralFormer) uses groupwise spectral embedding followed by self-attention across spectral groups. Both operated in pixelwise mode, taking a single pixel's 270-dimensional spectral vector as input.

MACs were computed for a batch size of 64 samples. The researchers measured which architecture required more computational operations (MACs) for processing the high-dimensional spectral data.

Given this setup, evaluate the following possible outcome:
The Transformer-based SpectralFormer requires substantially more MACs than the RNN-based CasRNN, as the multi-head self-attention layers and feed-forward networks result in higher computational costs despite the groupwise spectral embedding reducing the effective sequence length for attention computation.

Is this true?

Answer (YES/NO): YES